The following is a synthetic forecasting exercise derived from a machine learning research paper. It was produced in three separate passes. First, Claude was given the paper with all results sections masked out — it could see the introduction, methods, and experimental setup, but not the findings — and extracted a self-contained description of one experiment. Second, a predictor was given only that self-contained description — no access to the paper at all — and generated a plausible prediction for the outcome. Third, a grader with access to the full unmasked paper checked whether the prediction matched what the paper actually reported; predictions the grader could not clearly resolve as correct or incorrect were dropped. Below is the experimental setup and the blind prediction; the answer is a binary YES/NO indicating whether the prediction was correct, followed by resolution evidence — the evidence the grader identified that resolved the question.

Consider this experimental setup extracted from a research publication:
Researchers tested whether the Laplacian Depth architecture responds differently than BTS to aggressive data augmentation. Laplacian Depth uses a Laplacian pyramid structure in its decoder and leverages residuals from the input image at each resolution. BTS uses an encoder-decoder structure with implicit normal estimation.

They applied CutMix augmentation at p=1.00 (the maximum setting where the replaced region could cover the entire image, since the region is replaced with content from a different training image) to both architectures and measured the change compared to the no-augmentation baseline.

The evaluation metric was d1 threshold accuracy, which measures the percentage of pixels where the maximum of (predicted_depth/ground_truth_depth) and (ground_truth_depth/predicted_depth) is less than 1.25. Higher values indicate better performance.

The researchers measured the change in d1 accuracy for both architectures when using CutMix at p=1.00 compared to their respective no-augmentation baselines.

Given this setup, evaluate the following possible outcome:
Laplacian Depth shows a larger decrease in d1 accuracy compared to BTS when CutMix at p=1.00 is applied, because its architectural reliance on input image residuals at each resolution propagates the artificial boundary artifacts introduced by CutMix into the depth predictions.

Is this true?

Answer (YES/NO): NO